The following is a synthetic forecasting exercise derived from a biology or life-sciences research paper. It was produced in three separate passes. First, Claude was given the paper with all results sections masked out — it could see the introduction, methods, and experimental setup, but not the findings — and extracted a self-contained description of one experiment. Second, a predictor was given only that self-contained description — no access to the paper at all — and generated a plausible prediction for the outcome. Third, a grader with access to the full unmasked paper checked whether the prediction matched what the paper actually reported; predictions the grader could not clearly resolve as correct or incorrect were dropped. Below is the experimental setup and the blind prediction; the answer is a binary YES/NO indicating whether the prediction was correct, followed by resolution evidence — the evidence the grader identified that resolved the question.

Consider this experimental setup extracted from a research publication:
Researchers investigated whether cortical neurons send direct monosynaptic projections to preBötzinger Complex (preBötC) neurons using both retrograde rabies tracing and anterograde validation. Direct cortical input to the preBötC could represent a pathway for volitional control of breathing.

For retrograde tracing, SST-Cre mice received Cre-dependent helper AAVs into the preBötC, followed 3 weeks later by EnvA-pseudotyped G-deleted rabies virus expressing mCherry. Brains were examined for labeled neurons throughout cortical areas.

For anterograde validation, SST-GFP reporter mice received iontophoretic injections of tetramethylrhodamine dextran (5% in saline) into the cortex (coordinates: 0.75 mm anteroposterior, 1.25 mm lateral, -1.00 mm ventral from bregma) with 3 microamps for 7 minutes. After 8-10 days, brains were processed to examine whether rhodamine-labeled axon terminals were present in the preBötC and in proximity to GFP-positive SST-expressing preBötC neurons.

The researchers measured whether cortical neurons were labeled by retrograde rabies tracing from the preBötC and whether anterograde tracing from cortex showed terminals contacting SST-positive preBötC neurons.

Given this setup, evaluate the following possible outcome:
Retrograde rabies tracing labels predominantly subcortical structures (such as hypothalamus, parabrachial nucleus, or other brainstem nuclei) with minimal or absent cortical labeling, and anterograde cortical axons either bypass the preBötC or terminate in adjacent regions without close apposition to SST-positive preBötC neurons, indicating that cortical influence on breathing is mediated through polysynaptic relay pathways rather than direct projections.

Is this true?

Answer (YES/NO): NO